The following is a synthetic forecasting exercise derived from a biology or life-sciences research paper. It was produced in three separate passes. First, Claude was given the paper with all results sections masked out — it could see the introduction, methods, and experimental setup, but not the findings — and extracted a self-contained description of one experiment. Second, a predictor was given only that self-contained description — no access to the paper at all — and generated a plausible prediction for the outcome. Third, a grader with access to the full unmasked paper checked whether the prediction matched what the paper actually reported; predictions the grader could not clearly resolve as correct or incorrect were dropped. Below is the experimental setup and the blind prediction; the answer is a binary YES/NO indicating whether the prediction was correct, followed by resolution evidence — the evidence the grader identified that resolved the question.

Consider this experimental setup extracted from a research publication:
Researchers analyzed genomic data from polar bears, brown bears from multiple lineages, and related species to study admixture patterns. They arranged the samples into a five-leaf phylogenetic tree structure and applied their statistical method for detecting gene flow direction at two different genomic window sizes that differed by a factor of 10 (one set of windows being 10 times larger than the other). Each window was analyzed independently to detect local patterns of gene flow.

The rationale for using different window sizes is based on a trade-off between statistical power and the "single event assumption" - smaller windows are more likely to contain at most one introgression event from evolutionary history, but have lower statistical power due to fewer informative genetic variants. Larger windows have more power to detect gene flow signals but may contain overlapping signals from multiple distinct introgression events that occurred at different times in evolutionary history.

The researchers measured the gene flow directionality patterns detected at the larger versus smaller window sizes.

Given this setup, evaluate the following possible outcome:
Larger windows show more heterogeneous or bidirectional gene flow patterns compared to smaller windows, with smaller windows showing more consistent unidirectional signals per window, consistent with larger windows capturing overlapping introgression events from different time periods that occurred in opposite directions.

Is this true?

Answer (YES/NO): NO